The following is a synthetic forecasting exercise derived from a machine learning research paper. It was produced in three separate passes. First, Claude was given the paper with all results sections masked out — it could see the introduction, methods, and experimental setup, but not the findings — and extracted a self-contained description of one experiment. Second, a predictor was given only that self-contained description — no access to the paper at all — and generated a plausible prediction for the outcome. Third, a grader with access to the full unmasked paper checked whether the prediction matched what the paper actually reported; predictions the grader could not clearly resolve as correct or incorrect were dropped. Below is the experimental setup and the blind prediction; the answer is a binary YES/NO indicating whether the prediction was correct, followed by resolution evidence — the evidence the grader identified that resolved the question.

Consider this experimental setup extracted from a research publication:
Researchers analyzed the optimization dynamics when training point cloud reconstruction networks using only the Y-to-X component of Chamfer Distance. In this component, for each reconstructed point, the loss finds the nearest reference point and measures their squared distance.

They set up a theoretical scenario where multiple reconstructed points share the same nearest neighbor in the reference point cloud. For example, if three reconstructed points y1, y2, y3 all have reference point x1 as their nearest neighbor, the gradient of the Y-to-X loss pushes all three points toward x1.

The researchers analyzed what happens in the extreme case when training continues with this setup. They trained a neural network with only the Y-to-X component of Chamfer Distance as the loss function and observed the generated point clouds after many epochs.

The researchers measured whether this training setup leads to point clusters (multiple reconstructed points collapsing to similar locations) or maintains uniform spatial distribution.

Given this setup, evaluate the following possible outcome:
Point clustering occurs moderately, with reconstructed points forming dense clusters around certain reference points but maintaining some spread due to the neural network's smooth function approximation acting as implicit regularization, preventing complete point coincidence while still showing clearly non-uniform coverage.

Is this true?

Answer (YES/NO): NO